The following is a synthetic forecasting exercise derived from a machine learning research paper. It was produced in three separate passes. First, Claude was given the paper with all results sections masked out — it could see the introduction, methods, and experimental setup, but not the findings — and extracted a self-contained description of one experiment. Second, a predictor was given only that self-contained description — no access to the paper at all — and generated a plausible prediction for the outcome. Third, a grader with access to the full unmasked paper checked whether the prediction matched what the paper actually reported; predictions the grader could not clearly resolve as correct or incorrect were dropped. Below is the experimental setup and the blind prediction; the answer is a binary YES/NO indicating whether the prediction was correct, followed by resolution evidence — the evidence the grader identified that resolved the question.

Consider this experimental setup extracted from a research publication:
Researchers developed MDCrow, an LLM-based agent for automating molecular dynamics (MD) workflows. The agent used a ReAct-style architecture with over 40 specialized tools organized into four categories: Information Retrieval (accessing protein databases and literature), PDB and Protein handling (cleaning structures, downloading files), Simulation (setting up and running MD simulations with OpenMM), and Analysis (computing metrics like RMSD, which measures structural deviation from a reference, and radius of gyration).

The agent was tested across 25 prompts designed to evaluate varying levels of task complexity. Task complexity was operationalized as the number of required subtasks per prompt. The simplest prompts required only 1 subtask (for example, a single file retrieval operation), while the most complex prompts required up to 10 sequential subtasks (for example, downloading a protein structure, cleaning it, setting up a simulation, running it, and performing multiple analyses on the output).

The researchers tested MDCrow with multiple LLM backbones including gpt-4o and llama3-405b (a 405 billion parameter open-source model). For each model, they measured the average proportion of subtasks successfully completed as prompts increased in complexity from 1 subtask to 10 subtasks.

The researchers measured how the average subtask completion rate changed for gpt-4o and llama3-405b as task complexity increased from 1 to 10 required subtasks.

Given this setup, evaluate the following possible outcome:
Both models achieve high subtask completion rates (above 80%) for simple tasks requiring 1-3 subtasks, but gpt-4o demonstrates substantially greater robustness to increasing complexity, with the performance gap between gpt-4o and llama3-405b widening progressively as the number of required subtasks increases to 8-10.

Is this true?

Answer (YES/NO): NO